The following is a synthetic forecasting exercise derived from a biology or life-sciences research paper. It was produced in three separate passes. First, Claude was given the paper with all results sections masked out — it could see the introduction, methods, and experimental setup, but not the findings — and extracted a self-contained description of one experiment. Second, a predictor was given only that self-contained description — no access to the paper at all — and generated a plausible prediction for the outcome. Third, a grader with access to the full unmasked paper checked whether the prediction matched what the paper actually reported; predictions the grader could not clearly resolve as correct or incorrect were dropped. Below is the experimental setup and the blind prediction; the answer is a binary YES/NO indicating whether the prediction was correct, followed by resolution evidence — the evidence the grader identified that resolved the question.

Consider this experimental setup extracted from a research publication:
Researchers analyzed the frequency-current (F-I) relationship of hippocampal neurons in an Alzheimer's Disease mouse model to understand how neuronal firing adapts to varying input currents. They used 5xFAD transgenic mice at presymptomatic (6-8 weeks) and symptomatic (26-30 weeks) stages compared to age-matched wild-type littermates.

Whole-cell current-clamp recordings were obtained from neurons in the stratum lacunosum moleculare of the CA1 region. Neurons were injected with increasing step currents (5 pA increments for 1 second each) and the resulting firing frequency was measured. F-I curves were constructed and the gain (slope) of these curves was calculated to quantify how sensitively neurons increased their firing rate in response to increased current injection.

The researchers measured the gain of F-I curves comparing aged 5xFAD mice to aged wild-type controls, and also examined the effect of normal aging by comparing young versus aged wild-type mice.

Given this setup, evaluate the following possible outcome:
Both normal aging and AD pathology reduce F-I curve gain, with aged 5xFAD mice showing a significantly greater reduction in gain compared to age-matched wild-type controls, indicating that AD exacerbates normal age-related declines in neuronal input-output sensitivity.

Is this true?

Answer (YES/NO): NO